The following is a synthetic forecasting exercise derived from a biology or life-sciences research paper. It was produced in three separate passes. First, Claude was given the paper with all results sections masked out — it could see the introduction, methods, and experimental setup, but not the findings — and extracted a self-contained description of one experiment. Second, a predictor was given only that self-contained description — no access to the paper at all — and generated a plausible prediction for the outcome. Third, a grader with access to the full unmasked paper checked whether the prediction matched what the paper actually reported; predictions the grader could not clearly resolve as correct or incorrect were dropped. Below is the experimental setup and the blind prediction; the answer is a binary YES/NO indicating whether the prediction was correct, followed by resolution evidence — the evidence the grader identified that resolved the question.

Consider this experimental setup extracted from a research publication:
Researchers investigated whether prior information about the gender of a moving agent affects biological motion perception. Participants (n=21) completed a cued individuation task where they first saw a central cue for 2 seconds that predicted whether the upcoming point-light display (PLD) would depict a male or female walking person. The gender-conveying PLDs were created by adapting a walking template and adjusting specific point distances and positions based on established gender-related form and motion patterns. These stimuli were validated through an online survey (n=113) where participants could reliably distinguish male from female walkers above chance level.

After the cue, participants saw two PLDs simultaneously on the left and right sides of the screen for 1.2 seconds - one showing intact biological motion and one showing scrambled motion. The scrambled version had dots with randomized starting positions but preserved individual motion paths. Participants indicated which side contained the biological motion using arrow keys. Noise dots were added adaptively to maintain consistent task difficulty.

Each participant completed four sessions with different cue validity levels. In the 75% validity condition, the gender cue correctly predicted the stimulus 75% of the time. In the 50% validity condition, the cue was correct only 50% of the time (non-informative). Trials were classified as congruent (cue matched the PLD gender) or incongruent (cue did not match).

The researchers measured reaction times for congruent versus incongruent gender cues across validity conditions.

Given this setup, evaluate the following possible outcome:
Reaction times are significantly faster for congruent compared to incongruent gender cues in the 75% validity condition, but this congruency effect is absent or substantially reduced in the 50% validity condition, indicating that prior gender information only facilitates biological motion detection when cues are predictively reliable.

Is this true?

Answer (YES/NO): NO